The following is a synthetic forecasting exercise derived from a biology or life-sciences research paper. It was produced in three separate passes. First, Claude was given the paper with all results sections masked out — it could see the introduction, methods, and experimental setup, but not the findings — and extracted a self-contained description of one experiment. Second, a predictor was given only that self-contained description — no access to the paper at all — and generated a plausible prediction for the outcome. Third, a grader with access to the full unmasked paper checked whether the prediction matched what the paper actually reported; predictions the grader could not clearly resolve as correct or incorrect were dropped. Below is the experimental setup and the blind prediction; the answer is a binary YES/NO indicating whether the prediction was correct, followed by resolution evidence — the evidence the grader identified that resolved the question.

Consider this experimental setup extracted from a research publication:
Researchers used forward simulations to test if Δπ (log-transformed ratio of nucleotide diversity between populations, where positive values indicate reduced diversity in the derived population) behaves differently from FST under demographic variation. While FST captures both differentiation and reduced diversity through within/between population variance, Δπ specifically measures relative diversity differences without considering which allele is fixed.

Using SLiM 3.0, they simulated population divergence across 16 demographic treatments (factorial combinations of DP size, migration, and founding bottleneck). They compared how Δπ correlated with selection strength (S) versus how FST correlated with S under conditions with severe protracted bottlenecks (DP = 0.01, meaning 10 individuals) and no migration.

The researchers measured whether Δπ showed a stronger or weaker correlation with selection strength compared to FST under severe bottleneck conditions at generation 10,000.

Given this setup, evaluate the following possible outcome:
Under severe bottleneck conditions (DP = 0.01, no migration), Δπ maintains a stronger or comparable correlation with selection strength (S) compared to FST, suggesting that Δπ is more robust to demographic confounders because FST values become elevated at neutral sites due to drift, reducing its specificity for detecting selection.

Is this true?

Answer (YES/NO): YES